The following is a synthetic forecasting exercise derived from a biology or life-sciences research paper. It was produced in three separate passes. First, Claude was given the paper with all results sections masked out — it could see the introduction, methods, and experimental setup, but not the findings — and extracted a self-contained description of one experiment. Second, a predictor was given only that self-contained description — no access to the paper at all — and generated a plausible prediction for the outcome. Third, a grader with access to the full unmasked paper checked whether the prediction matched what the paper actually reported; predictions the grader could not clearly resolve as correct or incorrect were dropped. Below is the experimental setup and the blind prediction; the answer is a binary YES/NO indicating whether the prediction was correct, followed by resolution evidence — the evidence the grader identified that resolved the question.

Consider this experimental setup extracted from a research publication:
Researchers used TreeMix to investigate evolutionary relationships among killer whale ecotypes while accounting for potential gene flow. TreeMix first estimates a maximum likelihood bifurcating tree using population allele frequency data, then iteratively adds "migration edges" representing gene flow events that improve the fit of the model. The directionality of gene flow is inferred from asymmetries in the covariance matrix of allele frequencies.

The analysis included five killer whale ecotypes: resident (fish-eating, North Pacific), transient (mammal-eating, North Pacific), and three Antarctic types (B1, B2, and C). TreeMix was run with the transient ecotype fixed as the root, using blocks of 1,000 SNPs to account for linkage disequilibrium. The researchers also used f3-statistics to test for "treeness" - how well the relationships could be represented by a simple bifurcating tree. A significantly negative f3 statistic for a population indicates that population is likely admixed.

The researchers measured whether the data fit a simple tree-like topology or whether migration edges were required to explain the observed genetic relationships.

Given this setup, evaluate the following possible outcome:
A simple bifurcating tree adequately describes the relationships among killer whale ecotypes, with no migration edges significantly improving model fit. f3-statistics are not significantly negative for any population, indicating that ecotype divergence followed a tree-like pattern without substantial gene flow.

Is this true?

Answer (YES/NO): NO